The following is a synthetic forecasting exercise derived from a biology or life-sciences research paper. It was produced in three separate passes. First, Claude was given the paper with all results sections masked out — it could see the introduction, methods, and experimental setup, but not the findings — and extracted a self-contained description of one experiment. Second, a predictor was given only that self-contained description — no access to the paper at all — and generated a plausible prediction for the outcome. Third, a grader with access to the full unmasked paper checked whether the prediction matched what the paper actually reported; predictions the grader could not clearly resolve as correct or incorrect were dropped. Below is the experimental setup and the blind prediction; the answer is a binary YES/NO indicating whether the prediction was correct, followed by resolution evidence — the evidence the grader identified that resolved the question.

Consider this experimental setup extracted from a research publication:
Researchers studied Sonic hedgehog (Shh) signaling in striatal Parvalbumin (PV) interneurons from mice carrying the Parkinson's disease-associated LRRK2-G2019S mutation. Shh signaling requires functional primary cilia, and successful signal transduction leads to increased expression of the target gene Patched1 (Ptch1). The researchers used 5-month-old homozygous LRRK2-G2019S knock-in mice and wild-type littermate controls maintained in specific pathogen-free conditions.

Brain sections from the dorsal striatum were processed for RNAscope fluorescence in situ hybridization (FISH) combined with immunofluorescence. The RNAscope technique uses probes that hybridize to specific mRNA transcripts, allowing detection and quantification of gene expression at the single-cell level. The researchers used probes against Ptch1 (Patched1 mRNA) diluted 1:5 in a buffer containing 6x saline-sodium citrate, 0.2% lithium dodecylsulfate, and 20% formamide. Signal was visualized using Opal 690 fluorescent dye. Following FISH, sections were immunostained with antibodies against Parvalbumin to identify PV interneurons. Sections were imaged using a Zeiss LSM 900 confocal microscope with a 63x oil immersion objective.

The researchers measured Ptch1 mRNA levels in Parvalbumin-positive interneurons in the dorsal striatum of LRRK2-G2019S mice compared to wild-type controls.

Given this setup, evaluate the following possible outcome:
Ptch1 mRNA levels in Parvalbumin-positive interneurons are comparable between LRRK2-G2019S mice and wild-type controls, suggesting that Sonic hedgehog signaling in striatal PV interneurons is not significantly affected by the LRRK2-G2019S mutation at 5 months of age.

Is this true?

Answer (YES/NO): NO